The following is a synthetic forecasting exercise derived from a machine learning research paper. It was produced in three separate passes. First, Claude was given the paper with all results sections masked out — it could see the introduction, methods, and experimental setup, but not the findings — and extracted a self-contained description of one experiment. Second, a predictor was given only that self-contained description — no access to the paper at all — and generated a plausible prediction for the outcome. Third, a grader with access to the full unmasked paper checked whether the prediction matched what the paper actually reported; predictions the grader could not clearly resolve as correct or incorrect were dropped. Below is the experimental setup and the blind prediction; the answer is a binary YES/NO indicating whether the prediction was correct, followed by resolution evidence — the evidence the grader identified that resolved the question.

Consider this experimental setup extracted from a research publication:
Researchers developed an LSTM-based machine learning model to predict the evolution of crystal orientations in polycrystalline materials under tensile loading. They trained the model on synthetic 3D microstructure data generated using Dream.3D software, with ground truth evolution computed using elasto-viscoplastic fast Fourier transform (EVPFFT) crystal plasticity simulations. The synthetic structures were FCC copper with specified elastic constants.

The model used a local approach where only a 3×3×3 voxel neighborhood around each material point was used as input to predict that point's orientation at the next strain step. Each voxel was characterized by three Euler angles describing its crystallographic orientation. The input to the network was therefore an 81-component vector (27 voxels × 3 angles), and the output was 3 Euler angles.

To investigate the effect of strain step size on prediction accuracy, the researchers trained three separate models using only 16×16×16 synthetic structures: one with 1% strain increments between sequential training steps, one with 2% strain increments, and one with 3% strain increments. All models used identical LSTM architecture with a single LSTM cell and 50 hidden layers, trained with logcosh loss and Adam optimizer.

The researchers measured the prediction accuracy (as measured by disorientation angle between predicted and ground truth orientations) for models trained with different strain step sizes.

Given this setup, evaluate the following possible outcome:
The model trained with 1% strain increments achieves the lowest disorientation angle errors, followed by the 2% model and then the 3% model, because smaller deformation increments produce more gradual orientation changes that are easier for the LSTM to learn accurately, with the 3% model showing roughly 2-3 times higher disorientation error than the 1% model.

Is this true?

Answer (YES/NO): NO